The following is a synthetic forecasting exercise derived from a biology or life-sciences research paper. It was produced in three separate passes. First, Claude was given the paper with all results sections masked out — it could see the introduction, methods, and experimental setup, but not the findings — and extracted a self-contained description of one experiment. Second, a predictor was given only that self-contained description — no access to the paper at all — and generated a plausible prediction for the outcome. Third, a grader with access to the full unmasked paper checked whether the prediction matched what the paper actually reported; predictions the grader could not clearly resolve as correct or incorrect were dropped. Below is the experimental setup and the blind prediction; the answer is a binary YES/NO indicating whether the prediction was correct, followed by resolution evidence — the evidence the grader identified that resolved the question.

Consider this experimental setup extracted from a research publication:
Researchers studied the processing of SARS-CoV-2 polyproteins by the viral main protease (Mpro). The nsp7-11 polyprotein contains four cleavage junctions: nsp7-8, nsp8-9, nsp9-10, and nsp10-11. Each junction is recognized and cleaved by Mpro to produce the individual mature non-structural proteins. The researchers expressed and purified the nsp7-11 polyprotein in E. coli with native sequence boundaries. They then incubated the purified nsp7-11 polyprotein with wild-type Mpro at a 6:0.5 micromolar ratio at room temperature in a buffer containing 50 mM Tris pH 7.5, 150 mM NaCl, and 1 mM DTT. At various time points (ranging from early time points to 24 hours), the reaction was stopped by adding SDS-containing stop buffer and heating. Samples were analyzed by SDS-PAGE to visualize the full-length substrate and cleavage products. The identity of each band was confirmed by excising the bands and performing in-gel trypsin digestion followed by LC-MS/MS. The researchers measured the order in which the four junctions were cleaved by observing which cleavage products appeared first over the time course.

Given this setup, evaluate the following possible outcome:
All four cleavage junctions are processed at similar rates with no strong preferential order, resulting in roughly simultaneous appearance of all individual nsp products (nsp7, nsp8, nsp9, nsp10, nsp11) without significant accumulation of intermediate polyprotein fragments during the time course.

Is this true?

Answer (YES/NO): NO